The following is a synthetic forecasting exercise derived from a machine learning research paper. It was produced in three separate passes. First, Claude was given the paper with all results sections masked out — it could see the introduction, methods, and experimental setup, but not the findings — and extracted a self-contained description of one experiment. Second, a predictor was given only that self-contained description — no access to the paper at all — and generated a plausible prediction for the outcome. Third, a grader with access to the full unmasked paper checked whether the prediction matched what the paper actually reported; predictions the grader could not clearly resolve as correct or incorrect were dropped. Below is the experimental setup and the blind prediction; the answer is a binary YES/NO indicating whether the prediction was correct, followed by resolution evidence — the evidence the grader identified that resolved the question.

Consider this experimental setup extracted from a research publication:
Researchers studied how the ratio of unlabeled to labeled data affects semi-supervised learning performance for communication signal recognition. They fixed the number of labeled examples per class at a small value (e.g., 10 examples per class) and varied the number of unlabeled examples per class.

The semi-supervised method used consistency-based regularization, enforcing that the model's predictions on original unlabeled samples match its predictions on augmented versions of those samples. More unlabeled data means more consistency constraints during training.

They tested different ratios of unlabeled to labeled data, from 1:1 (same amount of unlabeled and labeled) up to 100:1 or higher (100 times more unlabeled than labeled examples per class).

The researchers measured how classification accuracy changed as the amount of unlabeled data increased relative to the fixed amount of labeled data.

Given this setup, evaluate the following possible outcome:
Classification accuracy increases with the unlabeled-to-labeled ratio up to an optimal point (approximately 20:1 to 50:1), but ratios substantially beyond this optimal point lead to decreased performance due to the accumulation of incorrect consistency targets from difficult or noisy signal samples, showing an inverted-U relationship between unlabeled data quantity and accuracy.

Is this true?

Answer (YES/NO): NO